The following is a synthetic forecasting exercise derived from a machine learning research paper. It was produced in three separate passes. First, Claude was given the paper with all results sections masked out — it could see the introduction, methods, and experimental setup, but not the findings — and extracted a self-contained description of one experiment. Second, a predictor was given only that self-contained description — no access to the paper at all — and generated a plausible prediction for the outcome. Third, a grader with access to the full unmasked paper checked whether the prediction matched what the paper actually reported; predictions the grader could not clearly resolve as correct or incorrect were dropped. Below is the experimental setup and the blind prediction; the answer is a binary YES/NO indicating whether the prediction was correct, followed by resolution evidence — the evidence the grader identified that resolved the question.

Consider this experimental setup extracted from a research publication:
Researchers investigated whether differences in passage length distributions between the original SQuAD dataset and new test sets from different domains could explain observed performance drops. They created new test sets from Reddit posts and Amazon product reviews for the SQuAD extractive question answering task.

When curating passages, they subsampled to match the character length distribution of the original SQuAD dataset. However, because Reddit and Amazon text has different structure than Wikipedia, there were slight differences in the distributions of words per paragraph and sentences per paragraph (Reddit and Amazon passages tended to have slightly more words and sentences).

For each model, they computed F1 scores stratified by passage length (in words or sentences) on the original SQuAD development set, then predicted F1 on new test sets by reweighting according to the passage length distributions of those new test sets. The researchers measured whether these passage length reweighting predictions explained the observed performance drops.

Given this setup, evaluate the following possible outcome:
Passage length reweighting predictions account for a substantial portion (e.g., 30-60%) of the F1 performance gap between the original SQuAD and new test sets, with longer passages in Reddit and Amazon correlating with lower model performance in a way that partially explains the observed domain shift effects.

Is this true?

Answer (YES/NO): NO